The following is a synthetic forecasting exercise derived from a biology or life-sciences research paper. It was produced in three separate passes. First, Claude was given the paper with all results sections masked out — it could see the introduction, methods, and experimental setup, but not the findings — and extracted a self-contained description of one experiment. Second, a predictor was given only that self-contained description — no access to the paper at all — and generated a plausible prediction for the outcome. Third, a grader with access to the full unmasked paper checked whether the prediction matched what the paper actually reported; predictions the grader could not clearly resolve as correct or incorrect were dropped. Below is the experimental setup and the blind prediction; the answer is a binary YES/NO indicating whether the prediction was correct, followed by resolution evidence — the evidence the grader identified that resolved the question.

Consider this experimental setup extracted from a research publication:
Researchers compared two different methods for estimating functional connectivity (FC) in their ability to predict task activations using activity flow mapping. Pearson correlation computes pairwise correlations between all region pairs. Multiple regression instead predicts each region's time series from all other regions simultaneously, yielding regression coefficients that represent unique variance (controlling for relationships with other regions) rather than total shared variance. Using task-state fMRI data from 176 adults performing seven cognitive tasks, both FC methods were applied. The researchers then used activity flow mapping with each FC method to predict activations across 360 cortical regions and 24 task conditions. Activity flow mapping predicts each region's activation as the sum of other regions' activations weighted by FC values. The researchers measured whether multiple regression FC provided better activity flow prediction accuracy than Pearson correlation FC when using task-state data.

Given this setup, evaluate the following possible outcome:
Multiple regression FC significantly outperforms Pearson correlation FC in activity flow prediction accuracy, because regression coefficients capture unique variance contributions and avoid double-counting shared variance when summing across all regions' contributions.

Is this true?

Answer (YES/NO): YES